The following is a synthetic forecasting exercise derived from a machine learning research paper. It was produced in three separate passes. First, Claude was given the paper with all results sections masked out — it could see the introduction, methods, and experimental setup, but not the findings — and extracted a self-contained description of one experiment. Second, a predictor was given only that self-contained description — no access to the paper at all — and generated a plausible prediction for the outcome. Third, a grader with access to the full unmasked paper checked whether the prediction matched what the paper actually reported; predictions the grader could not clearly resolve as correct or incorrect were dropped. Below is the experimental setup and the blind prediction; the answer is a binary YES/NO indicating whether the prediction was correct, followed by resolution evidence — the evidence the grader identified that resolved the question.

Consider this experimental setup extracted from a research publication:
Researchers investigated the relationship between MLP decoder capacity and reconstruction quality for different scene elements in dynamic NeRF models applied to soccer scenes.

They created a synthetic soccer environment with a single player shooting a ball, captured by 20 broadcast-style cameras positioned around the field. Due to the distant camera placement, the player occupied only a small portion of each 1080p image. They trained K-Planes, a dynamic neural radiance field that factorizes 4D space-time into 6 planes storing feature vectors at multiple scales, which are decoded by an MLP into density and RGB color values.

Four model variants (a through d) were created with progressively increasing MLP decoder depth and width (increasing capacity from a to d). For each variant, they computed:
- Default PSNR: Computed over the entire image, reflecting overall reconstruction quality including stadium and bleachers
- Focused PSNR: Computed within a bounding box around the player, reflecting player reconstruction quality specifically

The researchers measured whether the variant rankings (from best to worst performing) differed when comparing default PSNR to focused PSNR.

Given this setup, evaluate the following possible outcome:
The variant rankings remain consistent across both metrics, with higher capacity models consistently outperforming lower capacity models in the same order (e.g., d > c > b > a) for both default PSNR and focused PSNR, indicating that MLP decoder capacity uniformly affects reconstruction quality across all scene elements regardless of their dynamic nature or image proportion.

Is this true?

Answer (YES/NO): NO